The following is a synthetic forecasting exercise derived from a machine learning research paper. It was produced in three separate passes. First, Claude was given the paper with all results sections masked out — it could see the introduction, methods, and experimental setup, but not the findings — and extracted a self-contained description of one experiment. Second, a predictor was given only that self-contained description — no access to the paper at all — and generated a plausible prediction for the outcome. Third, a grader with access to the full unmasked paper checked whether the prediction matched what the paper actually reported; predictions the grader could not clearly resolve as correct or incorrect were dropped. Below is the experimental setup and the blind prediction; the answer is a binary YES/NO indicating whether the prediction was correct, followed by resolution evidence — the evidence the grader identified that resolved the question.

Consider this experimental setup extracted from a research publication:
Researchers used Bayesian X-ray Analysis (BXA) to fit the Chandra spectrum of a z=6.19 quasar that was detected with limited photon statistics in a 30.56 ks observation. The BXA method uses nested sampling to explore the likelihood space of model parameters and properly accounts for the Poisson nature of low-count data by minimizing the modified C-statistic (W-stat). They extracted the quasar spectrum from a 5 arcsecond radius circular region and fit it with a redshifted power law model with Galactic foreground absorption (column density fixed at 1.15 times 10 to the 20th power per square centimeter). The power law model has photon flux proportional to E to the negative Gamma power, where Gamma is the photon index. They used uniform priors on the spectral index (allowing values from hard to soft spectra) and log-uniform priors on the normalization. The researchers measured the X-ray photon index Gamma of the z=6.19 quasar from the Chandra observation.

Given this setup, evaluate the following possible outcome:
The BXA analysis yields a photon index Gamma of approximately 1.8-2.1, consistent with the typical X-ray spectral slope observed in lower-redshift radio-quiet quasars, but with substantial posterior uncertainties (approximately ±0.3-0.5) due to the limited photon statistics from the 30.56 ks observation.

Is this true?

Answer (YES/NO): NO